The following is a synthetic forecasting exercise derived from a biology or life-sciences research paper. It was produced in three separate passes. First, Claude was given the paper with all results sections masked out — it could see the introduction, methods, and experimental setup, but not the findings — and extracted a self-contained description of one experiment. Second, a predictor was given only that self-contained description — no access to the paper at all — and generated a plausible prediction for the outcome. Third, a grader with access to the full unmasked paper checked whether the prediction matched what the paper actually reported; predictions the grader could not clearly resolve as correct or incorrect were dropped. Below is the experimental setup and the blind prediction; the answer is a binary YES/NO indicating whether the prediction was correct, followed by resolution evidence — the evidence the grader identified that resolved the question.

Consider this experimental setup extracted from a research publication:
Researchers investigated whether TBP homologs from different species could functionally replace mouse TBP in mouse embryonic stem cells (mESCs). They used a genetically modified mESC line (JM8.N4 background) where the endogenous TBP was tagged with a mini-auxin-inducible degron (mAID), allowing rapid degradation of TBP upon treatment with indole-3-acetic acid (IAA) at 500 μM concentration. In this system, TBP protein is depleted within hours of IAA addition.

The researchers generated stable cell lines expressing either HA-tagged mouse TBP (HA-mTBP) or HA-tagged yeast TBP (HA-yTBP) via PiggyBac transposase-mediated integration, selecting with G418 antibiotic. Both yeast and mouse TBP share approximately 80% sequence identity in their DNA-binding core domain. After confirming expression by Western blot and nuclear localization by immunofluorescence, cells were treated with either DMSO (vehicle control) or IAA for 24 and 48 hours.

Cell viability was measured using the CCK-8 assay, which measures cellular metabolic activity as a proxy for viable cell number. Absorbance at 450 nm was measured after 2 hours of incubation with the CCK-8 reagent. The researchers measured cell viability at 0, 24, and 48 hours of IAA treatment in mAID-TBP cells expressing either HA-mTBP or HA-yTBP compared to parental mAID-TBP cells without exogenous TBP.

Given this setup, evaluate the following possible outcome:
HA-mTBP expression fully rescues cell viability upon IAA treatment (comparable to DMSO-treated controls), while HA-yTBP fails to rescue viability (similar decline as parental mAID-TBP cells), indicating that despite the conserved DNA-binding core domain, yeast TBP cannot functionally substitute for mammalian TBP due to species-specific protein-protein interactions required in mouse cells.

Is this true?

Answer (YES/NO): NO